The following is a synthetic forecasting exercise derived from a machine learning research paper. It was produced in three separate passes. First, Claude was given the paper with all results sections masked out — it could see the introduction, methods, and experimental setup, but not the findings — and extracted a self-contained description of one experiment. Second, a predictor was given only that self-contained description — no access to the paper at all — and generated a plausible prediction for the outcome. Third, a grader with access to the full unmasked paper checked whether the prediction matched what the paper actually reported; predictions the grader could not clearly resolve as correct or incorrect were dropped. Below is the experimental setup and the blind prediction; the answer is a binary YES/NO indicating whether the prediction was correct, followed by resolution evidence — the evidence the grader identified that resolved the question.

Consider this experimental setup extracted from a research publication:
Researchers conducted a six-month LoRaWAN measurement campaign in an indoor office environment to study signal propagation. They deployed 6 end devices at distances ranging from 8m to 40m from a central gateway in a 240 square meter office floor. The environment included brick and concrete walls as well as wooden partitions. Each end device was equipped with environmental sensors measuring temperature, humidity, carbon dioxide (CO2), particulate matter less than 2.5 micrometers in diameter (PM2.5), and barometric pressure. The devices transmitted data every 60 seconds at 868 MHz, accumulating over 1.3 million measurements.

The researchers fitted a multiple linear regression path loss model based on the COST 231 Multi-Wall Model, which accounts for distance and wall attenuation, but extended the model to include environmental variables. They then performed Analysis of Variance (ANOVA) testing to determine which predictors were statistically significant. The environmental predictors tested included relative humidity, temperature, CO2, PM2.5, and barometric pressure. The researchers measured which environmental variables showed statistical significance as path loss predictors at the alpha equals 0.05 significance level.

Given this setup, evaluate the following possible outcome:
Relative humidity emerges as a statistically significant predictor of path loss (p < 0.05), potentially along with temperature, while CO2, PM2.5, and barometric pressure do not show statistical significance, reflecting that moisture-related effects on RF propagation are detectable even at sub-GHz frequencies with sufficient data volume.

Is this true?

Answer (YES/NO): NO